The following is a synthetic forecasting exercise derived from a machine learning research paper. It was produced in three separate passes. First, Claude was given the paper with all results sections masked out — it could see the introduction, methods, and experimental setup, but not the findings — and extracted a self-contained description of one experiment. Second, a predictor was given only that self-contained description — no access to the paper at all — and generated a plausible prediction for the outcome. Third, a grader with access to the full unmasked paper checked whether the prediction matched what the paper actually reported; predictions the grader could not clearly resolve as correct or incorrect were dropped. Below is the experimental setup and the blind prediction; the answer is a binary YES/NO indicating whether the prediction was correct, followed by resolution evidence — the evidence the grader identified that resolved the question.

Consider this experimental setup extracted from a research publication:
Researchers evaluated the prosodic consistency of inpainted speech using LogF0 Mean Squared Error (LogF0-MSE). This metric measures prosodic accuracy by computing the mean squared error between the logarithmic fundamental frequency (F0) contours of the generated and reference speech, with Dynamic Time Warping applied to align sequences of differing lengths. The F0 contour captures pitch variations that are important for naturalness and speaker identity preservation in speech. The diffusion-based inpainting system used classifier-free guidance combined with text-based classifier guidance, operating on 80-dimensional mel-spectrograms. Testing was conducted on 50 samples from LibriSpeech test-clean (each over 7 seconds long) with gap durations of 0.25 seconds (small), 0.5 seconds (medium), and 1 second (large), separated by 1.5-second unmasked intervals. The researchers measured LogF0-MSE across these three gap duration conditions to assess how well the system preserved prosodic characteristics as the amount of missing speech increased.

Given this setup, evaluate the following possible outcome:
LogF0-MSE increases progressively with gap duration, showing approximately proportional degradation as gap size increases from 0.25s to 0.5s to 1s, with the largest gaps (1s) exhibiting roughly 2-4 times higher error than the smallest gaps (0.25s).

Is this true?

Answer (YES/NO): NO